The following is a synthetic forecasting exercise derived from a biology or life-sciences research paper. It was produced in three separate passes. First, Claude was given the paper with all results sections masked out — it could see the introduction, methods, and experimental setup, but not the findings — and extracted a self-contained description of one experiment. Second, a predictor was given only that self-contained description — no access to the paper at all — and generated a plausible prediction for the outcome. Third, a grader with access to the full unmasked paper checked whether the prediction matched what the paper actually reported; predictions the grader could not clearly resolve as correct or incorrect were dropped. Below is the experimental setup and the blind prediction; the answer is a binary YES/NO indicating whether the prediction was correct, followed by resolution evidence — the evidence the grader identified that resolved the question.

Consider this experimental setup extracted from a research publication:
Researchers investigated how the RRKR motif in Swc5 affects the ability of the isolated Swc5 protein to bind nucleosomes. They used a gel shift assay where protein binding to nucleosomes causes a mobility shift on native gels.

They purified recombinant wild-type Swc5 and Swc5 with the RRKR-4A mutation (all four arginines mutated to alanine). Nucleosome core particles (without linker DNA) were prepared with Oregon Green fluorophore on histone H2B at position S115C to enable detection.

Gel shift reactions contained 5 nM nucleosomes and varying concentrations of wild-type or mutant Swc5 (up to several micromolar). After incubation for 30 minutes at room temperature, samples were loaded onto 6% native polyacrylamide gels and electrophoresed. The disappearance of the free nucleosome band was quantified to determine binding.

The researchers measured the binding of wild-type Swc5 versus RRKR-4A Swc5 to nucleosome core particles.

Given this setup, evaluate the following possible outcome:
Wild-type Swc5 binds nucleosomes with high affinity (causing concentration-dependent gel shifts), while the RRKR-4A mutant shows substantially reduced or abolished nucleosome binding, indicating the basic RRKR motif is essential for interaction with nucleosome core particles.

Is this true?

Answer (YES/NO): NO